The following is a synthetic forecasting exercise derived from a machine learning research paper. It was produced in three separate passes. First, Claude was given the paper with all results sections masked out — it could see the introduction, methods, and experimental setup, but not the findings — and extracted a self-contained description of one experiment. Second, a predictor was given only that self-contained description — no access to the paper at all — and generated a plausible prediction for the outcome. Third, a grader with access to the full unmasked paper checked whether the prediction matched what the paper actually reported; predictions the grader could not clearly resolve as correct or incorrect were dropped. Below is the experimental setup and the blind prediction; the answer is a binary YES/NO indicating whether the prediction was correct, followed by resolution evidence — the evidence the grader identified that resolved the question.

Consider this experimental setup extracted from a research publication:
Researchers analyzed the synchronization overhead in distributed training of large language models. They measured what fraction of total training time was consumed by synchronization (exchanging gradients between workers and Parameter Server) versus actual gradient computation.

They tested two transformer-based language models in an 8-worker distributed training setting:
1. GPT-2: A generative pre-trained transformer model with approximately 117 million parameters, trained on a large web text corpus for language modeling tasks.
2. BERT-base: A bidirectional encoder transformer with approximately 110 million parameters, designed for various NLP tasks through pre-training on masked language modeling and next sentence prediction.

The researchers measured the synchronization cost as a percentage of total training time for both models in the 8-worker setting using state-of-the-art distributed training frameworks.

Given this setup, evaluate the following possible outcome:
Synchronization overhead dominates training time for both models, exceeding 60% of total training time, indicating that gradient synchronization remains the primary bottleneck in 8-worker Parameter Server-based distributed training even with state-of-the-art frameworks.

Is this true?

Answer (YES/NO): NO